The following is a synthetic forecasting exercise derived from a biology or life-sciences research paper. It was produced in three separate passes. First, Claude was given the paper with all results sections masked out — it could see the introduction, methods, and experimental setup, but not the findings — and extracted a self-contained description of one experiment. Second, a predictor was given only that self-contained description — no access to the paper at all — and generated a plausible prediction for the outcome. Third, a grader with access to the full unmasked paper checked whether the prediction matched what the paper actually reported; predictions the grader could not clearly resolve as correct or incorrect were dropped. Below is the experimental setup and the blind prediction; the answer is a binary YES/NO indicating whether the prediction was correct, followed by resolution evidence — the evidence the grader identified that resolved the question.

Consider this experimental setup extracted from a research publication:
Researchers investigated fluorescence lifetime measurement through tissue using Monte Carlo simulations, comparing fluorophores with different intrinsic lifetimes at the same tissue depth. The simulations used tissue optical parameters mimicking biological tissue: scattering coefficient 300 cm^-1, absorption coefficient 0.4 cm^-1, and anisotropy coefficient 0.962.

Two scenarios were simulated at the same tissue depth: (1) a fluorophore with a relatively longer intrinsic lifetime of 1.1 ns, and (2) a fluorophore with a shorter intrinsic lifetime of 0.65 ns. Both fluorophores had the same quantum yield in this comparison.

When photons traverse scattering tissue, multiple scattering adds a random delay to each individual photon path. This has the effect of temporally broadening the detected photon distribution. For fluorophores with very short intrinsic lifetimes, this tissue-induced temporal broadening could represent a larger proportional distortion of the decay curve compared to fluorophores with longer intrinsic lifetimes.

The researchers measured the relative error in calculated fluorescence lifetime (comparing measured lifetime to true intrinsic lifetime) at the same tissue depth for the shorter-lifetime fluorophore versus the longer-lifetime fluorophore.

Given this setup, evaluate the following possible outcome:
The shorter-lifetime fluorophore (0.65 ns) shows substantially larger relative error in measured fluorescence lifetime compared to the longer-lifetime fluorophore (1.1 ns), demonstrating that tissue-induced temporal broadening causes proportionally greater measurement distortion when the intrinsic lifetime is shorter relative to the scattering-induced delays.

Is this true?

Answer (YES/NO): NO